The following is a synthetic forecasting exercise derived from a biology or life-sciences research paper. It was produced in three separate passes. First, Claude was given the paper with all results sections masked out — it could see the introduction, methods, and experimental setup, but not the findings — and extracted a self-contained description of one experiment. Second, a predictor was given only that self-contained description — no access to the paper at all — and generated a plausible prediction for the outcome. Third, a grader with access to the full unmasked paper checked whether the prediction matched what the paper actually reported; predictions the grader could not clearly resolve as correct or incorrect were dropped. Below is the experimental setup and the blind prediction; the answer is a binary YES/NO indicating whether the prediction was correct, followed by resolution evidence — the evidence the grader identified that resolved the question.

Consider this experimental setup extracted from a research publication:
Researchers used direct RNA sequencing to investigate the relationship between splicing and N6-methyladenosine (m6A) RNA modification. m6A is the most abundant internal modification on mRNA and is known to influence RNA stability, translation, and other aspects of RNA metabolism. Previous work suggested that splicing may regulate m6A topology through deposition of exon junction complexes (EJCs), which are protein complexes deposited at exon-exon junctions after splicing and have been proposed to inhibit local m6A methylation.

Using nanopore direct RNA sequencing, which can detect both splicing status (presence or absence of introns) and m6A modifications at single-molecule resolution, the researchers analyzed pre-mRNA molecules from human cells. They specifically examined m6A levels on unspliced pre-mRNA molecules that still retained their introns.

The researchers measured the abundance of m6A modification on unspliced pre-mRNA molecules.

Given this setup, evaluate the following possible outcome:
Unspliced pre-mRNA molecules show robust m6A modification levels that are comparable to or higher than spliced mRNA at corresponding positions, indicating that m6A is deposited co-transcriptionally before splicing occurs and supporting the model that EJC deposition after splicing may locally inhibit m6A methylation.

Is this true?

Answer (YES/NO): NO